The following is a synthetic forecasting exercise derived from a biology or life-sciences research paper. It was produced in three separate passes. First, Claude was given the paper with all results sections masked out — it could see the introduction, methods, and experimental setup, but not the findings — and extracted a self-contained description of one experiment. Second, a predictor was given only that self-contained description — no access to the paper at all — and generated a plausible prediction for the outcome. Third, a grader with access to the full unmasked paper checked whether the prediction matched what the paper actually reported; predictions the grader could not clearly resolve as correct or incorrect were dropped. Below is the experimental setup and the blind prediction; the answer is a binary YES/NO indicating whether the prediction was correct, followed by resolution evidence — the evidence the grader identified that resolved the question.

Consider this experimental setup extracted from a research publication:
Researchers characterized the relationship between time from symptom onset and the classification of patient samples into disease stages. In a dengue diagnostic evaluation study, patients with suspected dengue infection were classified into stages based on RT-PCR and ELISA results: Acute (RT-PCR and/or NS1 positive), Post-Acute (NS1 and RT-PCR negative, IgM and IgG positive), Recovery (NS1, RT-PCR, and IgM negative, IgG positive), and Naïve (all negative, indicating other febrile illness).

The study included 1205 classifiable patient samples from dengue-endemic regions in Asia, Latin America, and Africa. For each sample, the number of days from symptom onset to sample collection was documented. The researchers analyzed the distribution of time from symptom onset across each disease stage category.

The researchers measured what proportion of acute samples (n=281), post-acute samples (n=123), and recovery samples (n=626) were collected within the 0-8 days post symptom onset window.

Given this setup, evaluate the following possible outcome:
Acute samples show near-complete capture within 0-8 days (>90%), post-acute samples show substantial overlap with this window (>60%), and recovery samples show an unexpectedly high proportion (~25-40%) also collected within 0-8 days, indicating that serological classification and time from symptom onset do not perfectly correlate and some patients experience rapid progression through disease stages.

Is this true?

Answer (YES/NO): NO